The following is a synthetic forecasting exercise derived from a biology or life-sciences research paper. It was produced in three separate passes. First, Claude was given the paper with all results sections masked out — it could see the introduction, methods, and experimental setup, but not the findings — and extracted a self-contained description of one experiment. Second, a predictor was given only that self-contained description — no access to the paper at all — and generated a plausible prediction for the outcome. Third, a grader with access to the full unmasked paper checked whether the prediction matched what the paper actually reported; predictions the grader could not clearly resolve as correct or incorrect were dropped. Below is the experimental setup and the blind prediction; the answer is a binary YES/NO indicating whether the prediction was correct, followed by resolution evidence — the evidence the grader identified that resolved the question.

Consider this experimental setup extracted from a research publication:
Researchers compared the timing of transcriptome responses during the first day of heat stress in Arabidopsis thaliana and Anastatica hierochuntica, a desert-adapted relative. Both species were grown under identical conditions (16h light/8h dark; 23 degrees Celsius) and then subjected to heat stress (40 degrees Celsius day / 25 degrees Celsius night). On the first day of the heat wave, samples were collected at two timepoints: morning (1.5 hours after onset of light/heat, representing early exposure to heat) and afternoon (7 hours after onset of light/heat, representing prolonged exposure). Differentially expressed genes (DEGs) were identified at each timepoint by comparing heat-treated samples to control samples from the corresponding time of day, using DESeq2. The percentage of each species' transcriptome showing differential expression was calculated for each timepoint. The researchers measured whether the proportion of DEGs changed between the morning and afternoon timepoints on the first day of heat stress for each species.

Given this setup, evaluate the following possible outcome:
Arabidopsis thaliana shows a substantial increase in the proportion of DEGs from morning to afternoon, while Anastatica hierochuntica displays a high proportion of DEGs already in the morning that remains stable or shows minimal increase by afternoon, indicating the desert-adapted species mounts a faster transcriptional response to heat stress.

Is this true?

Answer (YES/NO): NO